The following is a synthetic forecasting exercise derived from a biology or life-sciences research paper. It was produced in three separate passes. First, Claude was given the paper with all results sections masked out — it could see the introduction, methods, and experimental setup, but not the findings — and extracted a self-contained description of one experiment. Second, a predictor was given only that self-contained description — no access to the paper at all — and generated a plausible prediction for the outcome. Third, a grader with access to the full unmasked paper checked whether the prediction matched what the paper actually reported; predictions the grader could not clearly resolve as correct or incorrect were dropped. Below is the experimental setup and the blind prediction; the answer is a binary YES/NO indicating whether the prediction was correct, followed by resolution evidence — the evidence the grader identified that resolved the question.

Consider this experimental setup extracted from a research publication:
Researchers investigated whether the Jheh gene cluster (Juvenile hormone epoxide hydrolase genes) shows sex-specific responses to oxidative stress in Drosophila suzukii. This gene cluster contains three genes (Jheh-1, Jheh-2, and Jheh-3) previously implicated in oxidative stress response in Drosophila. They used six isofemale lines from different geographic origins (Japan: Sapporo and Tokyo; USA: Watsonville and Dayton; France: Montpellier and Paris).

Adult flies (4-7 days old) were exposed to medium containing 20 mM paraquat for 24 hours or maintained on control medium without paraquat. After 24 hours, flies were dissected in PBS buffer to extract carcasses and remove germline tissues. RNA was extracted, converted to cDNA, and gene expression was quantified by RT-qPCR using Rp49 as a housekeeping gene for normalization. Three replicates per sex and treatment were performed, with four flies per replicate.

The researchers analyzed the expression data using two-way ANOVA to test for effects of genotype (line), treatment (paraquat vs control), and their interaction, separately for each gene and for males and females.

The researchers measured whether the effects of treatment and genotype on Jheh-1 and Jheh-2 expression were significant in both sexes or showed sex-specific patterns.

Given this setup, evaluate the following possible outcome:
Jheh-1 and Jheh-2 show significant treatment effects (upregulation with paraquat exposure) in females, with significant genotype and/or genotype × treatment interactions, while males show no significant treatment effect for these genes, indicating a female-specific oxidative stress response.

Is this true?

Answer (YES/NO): NO